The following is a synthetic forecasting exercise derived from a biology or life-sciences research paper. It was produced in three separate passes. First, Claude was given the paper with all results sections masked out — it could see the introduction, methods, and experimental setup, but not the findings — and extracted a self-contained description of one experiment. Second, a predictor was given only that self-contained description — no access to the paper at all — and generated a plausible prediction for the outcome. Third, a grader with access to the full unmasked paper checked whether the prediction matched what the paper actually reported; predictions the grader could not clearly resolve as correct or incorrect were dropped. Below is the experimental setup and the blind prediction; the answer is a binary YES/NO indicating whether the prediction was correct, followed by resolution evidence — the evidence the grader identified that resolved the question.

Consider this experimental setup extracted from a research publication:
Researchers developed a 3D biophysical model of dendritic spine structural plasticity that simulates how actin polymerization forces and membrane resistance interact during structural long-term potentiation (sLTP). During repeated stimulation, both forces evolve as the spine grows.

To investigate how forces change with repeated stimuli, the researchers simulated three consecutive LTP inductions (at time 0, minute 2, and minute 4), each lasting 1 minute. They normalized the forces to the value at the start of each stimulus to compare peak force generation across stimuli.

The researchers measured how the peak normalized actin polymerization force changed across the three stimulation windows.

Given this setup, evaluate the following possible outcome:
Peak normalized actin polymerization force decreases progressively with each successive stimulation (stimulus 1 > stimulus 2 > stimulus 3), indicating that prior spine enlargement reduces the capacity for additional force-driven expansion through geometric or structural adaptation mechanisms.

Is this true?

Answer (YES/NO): YES